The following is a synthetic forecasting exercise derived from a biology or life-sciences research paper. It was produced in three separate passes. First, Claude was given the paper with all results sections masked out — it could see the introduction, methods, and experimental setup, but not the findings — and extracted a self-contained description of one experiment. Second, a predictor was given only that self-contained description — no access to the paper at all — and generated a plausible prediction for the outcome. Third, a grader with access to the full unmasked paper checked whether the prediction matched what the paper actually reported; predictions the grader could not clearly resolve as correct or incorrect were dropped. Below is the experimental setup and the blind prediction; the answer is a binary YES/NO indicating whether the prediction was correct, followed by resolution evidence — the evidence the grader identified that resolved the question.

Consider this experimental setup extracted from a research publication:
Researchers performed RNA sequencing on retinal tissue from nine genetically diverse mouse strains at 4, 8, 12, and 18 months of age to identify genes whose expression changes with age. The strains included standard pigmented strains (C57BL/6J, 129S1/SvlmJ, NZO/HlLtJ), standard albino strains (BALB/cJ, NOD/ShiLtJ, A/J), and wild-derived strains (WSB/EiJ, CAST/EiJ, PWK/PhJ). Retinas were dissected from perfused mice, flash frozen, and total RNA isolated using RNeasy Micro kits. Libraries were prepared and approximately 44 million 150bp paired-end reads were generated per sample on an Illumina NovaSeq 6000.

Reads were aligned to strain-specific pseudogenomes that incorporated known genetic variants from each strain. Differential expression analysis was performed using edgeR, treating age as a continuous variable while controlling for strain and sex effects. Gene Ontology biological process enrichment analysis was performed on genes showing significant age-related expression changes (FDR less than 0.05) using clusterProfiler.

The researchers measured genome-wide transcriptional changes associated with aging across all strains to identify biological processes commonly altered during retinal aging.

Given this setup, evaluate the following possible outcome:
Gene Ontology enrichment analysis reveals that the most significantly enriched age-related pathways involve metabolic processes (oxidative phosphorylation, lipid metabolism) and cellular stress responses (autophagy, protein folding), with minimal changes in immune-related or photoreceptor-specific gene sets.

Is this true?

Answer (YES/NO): NO